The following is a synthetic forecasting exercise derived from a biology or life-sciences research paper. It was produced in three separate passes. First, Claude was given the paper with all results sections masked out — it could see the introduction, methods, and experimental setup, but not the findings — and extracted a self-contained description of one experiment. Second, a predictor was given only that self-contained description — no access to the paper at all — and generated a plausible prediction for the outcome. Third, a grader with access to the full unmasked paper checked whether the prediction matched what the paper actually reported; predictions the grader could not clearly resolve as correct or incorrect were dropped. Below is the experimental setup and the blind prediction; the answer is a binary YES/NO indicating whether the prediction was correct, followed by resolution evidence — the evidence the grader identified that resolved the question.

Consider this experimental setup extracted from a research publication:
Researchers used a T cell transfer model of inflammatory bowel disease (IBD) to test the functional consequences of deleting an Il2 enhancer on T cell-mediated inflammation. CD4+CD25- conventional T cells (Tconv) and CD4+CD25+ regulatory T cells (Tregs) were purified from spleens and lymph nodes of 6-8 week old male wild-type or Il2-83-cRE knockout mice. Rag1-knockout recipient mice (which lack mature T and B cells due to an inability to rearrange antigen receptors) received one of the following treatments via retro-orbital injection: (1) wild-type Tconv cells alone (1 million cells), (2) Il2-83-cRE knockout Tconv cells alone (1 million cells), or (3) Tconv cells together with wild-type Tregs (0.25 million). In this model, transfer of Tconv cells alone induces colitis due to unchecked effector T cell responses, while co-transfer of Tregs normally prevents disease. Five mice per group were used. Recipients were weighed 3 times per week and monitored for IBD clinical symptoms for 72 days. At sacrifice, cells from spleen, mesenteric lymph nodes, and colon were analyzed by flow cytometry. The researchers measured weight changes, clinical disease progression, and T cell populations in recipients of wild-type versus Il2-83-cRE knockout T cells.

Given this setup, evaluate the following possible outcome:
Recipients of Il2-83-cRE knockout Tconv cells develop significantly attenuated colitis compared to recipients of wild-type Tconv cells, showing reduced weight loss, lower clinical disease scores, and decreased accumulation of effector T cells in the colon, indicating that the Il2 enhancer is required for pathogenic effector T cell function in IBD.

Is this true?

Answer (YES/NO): NO